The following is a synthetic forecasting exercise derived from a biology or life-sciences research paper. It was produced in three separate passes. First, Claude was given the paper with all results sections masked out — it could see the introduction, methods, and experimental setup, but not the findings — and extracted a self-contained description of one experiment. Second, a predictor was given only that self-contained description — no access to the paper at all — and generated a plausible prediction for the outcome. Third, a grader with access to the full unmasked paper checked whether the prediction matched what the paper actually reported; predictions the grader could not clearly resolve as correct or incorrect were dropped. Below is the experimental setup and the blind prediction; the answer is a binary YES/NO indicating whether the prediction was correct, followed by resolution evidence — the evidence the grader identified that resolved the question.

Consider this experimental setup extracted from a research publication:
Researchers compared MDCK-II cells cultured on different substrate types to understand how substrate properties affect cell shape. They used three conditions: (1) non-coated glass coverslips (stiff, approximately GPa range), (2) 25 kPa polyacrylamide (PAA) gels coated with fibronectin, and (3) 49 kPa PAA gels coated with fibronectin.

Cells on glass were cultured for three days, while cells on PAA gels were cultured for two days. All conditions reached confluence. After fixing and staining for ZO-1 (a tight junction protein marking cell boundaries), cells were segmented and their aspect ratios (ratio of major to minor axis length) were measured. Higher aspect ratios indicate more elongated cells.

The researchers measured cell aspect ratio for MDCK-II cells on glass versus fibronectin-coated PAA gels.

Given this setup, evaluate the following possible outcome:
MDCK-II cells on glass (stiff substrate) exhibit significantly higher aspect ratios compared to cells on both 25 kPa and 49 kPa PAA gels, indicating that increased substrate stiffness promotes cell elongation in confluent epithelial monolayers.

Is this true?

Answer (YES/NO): NO